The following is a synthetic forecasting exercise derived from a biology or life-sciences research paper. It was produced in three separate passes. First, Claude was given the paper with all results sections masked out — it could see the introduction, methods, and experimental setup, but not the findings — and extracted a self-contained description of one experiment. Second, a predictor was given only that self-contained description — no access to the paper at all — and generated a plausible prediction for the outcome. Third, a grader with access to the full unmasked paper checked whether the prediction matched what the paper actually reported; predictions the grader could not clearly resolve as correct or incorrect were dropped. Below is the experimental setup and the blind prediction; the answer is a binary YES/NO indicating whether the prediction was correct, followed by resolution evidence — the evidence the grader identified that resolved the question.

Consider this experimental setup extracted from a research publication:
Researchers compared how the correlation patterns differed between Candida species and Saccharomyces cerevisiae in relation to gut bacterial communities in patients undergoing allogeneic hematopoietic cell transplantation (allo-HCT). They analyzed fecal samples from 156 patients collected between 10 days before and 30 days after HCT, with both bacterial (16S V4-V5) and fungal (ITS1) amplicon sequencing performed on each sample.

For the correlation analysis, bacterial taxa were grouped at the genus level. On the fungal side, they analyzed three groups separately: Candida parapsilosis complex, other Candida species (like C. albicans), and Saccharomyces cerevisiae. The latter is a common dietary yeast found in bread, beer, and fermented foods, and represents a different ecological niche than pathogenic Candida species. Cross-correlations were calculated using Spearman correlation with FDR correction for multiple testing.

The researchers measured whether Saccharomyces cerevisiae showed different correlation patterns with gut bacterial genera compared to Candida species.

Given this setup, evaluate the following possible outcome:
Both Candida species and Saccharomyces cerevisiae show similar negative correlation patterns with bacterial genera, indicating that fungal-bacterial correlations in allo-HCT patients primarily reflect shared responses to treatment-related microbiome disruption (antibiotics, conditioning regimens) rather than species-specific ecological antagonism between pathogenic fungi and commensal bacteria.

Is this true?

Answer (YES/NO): NO